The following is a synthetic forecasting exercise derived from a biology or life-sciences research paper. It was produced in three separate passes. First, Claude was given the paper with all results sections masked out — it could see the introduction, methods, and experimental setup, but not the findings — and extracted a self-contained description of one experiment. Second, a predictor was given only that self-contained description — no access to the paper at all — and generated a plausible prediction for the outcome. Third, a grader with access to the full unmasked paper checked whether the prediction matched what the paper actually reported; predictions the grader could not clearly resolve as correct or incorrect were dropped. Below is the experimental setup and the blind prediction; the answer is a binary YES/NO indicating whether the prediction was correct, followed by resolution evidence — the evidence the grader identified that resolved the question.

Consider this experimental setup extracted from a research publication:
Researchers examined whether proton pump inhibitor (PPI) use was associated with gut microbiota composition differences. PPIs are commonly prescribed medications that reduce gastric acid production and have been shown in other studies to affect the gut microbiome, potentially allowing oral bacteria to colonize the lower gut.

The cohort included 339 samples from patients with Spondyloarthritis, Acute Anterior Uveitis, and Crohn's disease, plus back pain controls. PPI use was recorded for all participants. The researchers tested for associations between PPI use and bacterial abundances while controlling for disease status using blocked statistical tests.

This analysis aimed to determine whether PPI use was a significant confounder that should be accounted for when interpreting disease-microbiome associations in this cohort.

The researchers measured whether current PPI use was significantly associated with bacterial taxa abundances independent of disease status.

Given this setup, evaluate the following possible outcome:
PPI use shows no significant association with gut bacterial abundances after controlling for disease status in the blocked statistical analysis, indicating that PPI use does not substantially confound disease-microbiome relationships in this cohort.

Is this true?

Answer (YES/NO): NO